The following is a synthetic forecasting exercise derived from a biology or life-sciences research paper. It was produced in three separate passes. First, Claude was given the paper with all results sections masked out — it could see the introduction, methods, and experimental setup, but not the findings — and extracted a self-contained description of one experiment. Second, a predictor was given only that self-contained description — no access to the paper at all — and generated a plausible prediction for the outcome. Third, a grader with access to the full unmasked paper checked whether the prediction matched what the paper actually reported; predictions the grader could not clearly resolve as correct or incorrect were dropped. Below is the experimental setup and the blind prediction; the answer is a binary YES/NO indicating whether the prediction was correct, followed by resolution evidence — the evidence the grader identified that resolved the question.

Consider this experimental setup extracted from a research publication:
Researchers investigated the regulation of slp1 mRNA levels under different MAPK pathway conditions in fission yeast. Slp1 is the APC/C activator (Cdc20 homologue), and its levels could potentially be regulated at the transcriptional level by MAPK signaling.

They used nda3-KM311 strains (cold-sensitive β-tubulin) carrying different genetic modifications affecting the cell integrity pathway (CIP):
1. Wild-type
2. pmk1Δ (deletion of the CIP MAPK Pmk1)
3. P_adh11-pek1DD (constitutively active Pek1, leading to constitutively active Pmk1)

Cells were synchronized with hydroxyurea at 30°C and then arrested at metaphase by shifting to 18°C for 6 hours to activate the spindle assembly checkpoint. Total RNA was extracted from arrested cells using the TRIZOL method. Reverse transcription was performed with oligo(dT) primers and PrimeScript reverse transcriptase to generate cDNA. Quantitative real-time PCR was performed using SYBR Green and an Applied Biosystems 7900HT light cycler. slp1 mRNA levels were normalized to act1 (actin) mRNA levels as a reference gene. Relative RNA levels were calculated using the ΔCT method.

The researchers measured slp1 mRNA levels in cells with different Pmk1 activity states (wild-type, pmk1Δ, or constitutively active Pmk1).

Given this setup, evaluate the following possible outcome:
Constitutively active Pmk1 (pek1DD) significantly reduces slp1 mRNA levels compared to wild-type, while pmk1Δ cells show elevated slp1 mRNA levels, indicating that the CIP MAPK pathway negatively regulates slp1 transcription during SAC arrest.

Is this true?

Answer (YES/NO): NO